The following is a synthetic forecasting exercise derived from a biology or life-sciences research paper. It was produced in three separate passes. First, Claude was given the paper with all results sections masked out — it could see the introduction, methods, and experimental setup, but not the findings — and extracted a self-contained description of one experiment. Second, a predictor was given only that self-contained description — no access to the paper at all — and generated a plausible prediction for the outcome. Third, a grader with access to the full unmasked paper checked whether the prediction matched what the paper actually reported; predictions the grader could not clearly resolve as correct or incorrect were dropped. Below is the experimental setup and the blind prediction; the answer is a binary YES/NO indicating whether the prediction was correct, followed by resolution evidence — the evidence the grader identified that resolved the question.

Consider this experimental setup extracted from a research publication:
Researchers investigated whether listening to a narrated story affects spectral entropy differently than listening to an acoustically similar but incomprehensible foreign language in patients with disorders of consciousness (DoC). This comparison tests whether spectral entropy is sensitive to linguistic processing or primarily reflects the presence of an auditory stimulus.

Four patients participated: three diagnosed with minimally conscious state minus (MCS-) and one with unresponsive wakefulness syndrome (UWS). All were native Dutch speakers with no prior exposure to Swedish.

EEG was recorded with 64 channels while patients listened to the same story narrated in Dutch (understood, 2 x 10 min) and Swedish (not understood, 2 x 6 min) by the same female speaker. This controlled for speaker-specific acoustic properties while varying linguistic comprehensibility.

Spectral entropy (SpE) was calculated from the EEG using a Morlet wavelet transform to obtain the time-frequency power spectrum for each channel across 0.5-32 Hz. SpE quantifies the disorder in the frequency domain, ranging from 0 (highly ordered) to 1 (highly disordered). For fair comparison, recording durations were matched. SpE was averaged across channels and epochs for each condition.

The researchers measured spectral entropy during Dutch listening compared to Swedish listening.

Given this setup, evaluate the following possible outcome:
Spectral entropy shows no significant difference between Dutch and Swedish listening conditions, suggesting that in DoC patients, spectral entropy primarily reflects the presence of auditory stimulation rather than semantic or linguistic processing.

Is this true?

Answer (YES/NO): YES